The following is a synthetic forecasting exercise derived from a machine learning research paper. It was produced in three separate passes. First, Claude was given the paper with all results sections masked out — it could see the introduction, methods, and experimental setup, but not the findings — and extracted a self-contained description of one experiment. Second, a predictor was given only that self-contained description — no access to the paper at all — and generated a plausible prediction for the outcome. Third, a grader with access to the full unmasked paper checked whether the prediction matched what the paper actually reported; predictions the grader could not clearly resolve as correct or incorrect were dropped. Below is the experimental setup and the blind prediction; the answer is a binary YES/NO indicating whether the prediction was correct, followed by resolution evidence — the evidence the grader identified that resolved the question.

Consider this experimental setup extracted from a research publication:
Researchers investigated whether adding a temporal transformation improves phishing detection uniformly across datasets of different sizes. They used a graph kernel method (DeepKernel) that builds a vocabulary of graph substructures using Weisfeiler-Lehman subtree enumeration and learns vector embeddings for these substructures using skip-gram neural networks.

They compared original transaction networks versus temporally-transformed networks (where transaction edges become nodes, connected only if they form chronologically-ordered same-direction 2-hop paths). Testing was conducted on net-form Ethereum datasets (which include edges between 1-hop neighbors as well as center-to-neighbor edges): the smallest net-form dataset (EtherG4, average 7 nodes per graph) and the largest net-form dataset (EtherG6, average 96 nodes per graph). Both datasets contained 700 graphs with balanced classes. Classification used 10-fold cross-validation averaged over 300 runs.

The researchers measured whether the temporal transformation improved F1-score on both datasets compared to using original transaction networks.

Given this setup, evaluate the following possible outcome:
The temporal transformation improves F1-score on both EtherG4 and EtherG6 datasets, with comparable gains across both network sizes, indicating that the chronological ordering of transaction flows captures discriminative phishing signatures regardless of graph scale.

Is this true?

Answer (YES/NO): NO